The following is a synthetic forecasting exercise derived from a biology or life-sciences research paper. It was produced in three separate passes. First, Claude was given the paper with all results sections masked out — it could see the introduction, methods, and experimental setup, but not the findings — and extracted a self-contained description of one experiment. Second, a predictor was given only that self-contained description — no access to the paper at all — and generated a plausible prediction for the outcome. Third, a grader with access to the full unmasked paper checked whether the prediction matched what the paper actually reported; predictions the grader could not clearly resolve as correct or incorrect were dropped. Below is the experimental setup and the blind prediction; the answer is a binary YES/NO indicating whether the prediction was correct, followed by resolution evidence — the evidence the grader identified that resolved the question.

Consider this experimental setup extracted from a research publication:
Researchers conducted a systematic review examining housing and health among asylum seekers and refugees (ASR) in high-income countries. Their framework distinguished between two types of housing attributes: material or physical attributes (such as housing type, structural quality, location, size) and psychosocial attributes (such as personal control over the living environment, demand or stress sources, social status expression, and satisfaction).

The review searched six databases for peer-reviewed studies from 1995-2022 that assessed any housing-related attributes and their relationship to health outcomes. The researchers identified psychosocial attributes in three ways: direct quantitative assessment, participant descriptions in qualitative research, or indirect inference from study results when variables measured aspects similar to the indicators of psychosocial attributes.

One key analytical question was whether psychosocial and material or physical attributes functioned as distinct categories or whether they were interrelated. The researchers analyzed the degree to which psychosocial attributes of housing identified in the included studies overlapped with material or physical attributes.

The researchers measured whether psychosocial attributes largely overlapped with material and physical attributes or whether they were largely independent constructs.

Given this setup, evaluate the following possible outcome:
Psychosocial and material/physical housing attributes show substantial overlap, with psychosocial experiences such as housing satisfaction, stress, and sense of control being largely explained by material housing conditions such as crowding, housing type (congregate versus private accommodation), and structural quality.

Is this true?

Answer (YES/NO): YES